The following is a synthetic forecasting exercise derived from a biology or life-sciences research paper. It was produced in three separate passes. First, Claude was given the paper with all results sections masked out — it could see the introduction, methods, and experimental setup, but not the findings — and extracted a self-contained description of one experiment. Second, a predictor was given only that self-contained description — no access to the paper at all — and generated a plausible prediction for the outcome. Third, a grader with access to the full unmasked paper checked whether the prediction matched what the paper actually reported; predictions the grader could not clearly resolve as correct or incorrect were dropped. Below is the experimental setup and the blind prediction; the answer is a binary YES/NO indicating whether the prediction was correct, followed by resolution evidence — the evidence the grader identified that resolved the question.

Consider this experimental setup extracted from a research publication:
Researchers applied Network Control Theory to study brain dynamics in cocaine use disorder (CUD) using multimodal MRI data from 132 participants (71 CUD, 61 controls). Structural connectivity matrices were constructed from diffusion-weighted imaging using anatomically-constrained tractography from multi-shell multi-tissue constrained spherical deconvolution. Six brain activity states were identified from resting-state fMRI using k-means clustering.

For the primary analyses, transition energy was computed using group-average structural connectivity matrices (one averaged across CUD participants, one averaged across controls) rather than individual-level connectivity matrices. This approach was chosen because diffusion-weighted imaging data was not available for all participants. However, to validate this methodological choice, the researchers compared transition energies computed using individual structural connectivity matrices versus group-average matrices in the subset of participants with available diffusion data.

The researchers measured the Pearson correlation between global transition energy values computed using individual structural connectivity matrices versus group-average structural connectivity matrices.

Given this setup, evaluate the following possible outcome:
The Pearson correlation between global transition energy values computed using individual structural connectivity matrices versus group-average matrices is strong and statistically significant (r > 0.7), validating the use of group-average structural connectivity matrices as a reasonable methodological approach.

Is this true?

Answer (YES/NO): YES